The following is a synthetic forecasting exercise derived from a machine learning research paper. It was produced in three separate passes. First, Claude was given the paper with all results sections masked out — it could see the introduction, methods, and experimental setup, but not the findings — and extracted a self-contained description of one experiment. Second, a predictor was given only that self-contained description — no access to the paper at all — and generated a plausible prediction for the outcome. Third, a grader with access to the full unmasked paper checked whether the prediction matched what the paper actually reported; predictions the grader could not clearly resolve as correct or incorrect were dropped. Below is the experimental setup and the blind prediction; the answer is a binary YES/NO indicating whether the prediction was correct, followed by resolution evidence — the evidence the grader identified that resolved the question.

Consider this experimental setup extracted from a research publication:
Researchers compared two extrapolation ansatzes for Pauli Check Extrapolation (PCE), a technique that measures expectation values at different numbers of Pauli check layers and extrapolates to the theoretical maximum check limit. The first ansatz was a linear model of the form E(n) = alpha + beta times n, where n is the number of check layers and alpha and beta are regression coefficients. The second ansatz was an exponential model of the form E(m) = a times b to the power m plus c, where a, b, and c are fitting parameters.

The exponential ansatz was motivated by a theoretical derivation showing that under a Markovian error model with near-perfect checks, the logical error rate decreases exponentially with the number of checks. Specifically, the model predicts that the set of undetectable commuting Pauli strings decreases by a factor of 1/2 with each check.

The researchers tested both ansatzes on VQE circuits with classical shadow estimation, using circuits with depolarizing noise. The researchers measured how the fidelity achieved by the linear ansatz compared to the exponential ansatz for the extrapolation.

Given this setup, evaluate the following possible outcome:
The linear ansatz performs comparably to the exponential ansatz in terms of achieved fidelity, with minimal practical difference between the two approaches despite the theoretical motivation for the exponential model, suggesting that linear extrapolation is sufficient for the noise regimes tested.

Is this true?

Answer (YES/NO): YES